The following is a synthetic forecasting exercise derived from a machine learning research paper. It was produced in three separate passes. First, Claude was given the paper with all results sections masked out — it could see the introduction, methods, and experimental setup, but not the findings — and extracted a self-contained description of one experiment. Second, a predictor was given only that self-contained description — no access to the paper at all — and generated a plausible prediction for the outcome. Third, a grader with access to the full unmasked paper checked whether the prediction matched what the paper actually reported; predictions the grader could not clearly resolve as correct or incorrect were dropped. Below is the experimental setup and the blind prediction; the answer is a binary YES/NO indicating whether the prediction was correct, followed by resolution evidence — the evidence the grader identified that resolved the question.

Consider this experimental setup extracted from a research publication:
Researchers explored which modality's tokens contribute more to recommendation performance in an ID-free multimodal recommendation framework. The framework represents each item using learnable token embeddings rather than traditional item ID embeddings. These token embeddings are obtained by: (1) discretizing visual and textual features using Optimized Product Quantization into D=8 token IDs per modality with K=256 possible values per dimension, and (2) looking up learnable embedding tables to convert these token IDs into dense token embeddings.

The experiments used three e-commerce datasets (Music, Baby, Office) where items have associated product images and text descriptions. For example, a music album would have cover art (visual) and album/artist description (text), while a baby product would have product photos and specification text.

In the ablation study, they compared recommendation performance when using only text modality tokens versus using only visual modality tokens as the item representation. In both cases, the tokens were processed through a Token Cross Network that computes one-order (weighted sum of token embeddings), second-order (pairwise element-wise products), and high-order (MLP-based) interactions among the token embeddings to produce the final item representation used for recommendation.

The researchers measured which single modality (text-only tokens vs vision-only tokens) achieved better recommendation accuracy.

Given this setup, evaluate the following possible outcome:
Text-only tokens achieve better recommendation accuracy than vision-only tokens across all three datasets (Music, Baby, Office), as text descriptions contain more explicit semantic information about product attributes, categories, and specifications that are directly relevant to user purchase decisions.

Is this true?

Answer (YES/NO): NO